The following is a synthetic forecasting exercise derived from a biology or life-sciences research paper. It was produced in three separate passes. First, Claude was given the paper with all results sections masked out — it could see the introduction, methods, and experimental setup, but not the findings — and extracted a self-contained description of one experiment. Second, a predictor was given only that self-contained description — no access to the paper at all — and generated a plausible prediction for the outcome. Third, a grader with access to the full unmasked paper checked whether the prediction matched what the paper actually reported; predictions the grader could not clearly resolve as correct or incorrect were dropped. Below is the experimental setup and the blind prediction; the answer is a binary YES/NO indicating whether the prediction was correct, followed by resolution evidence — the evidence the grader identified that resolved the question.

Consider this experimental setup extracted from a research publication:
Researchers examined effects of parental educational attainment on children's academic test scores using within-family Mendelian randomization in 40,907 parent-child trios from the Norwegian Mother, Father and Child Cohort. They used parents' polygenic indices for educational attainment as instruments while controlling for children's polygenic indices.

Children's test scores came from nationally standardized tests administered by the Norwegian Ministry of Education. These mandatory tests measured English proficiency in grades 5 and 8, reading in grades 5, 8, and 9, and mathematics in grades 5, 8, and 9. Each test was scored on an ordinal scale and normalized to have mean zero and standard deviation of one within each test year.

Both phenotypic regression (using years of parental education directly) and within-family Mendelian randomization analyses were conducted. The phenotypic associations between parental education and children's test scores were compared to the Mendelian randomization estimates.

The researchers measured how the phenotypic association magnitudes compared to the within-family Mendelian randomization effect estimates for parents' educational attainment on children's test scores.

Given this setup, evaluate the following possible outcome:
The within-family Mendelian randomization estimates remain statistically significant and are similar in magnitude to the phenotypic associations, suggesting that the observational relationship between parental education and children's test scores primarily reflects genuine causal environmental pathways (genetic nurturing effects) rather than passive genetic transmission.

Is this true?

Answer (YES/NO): YES